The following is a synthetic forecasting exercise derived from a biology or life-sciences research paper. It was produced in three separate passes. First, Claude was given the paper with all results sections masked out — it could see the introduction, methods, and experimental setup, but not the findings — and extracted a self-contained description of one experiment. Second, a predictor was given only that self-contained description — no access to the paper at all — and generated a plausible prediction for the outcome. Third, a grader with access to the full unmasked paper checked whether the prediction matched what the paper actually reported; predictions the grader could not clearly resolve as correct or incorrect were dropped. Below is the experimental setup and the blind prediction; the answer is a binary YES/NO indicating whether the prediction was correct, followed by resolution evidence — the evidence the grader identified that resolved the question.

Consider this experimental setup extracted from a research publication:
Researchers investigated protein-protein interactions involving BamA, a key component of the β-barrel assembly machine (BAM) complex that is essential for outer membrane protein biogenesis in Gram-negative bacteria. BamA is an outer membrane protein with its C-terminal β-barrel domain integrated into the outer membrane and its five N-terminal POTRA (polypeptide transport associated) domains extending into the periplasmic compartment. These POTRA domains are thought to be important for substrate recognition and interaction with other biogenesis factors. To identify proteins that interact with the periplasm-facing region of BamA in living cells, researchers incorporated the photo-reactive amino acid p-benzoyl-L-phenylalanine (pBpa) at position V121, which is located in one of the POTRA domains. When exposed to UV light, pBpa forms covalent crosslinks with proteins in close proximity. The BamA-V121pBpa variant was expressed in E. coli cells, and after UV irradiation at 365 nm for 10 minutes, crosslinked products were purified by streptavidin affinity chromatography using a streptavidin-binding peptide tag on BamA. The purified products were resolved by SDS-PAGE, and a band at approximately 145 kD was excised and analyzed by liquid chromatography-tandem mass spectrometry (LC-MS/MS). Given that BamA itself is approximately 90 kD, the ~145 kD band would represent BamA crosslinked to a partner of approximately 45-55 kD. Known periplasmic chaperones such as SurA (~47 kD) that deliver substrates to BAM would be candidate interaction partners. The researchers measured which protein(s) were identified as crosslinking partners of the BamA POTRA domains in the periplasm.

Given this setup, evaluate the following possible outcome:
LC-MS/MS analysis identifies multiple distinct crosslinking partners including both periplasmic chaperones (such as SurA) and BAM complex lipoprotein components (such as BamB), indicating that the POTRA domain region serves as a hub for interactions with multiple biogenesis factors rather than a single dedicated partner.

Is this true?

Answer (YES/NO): NO